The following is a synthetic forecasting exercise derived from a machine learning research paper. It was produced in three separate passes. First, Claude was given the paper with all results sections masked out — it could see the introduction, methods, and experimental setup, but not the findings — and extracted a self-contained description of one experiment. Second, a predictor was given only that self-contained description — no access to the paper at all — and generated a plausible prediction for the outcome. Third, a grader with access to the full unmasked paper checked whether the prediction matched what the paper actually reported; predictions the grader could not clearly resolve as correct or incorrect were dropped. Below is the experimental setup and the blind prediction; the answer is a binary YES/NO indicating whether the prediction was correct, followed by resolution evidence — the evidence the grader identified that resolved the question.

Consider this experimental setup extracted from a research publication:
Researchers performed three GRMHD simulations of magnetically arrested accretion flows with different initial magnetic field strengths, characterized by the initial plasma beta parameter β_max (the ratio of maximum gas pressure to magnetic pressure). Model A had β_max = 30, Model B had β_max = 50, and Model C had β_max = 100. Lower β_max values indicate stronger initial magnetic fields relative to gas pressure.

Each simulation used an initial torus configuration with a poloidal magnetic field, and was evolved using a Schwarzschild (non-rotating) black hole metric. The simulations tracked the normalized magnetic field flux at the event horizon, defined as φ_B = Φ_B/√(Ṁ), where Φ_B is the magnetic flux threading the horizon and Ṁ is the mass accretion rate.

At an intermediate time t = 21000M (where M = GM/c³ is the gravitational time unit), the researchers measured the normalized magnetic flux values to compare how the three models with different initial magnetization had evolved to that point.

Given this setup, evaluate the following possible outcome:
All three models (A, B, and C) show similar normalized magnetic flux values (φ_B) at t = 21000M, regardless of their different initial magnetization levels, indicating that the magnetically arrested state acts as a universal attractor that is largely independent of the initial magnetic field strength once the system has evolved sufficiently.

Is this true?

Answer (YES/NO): NO